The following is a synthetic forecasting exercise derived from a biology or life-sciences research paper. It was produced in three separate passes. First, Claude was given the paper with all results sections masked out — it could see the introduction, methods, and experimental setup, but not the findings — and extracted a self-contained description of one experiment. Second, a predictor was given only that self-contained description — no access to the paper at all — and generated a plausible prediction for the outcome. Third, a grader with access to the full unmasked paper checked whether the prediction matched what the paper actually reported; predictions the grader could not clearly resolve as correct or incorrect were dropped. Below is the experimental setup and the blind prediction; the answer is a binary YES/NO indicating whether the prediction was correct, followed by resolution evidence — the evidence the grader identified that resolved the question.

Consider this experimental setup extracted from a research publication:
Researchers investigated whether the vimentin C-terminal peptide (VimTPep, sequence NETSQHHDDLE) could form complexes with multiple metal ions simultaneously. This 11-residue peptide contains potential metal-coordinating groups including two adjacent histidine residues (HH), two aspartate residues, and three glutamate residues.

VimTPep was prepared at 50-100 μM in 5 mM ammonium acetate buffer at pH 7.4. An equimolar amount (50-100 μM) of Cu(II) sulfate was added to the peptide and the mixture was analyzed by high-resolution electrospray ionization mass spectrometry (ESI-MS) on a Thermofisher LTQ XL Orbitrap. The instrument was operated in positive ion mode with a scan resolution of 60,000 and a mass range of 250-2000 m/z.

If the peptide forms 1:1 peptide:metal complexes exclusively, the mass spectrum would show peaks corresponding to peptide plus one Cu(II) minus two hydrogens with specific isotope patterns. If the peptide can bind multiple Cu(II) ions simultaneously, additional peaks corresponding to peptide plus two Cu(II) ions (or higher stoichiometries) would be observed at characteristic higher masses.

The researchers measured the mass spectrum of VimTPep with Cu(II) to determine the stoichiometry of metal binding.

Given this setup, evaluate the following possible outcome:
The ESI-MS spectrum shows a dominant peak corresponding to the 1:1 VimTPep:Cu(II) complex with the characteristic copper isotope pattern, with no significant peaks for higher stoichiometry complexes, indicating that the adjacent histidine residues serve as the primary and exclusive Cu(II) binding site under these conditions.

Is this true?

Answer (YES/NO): NO